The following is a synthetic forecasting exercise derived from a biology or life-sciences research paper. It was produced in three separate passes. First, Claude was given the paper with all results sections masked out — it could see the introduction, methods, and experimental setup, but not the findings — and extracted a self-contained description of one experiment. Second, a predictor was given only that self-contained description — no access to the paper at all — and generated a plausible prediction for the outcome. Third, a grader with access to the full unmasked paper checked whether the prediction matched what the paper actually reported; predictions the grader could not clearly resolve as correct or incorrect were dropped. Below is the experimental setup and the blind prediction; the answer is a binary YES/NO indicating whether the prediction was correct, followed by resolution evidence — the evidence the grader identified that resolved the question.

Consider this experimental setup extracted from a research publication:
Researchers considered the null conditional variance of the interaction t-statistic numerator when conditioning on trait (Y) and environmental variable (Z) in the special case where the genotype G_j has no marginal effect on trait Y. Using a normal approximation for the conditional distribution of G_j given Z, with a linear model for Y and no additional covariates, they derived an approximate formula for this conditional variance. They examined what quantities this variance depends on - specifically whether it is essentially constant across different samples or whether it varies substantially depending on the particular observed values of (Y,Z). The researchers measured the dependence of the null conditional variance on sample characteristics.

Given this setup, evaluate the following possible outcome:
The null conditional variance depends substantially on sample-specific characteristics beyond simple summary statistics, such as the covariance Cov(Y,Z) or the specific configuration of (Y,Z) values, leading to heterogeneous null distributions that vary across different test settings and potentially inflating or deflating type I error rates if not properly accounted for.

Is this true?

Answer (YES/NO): YES